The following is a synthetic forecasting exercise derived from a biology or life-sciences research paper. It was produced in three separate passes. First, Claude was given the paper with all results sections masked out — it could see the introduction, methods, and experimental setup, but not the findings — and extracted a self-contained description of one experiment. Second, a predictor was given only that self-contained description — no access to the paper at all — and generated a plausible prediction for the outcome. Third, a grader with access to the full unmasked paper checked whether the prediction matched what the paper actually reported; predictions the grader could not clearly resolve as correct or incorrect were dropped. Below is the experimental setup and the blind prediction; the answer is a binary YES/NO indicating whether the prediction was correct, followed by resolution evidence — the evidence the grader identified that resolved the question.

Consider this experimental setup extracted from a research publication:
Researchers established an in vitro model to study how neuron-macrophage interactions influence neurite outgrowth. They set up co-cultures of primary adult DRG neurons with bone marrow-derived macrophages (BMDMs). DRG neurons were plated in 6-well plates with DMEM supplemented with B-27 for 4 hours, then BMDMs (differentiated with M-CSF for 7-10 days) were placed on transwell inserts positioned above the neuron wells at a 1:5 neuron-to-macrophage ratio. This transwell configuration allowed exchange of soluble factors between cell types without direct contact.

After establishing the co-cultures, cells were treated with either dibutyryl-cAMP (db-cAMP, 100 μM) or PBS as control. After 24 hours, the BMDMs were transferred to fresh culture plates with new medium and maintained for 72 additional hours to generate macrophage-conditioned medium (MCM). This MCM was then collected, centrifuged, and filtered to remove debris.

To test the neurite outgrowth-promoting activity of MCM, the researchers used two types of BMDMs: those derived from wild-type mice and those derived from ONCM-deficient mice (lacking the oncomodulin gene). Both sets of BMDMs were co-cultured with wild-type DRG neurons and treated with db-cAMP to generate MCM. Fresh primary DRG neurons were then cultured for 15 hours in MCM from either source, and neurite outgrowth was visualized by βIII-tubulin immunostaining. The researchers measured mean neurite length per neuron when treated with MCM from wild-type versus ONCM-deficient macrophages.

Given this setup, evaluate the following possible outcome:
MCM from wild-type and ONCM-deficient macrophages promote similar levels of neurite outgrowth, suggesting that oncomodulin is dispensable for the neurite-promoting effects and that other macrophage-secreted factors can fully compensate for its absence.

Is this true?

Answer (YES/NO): NO